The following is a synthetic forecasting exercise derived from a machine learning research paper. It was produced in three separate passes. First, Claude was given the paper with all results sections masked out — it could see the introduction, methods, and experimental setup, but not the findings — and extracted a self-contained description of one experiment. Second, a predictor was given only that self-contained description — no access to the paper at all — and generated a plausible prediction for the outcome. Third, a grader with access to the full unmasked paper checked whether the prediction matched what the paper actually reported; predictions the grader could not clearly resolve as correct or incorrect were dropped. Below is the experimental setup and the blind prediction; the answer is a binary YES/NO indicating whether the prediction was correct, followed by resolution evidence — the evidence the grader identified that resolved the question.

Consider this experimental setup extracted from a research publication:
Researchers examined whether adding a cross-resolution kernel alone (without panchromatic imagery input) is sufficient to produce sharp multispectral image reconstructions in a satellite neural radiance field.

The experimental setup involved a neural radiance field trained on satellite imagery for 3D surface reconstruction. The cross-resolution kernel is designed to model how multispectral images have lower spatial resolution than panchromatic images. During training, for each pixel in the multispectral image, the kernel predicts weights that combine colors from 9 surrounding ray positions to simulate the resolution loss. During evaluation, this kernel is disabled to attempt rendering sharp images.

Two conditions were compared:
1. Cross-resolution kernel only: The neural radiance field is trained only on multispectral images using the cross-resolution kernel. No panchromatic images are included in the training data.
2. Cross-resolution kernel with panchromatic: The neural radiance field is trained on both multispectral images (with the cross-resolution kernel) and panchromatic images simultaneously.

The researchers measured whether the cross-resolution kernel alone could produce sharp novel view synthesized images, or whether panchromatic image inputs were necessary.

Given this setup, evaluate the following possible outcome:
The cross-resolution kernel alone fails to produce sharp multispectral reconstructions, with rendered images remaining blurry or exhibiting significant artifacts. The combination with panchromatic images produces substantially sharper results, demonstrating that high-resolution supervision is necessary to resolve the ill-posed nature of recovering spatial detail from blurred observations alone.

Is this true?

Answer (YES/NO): YES